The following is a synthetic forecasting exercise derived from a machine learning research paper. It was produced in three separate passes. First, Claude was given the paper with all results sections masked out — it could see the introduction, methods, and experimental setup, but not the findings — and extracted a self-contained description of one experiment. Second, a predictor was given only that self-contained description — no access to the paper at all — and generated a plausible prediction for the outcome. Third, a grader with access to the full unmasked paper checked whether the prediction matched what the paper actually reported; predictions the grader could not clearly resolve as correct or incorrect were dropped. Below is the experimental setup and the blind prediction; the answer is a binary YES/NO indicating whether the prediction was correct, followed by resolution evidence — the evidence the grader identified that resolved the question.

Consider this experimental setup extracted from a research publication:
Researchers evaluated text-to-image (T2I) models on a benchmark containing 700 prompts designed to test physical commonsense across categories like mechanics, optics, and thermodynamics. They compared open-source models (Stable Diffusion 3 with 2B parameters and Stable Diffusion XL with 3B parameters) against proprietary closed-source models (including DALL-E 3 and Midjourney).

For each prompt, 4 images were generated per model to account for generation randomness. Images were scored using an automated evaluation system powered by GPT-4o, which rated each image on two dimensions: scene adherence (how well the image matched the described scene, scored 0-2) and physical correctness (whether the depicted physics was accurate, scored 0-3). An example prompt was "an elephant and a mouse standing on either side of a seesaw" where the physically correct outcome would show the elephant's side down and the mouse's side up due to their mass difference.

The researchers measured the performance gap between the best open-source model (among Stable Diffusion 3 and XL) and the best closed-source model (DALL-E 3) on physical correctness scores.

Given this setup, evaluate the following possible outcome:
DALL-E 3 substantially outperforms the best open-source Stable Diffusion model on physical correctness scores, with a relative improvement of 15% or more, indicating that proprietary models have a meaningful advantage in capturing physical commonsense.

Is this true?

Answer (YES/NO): YES